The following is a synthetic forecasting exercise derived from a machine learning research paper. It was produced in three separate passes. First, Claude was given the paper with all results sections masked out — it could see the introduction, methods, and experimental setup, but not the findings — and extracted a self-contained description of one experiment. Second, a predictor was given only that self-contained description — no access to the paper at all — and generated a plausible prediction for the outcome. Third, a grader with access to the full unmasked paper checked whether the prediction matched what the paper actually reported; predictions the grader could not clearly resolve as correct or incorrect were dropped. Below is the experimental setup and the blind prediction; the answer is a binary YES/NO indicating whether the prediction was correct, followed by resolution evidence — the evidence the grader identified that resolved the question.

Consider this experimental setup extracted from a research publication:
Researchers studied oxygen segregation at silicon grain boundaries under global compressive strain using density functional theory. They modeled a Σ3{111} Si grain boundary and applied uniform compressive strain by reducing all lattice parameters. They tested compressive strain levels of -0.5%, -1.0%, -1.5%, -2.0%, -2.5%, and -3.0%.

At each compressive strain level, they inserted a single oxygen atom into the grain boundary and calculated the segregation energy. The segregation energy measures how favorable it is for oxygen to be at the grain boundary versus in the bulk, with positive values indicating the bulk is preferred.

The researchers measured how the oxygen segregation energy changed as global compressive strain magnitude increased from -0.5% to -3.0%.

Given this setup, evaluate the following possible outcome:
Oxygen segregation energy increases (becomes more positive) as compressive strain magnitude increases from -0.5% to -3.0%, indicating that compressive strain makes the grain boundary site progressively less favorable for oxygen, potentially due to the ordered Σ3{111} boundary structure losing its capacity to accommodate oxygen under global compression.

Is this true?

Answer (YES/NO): YES